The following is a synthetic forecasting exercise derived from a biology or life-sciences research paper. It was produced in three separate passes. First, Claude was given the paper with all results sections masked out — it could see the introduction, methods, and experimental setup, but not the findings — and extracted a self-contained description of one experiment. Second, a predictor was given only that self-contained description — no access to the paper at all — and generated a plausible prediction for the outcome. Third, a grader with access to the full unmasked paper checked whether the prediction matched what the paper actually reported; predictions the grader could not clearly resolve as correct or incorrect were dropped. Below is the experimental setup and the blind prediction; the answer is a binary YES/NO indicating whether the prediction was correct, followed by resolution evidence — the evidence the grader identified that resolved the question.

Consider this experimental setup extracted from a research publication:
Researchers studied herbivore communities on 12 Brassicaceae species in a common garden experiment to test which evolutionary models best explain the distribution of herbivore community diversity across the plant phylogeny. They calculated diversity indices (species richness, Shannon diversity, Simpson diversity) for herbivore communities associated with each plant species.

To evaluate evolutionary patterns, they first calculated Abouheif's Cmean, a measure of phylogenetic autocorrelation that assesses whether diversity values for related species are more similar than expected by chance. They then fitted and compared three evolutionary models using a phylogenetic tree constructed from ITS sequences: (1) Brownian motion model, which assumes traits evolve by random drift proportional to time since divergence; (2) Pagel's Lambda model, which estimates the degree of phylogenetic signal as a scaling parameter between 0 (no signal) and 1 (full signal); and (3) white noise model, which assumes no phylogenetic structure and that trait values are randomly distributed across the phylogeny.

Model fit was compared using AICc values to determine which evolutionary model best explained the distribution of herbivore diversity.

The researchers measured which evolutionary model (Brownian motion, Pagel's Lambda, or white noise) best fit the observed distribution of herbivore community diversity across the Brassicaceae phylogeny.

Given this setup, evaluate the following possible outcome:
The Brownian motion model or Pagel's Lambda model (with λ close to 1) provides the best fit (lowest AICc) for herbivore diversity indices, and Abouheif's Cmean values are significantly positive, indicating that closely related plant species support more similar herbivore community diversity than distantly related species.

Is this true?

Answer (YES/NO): NO